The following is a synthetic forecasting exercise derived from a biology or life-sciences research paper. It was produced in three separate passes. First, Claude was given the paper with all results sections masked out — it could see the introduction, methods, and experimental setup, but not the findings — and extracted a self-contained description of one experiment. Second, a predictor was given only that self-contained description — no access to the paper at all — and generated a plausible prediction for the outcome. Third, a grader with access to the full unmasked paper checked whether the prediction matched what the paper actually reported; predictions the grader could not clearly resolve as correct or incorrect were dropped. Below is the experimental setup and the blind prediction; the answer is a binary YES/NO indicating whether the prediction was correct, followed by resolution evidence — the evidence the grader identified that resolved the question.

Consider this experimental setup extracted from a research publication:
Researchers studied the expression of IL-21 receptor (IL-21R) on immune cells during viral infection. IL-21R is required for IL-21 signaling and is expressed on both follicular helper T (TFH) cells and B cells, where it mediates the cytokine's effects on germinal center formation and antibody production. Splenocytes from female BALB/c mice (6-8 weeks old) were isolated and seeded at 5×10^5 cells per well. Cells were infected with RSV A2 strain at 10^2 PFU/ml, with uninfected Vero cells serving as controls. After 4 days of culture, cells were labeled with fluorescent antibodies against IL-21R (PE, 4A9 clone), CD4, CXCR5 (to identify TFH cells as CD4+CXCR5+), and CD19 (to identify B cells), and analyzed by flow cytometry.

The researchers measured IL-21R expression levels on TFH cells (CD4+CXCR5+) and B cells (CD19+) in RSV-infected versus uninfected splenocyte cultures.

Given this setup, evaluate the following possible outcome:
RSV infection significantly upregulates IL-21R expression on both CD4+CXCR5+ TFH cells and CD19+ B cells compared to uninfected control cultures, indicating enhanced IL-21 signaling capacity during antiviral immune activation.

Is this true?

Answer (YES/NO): NO